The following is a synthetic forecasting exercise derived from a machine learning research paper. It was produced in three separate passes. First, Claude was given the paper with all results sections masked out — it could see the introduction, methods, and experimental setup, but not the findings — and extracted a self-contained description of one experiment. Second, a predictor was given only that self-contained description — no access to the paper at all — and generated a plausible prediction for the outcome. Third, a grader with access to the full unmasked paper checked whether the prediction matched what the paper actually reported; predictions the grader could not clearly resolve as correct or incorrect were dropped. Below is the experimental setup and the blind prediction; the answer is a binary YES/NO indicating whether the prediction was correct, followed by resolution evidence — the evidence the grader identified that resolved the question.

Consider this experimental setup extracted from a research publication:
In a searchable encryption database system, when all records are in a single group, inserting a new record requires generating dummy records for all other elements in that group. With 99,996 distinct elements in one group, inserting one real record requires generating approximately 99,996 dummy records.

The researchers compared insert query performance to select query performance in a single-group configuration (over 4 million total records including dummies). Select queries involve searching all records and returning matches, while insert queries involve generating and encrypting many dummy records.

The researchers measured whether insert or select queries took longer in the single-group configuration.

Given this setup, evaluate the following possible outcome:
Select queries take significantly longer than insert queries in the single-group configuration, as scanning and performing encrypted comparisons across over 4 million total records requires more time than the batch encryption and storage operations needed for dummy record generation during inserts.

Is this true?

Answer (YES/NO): NO